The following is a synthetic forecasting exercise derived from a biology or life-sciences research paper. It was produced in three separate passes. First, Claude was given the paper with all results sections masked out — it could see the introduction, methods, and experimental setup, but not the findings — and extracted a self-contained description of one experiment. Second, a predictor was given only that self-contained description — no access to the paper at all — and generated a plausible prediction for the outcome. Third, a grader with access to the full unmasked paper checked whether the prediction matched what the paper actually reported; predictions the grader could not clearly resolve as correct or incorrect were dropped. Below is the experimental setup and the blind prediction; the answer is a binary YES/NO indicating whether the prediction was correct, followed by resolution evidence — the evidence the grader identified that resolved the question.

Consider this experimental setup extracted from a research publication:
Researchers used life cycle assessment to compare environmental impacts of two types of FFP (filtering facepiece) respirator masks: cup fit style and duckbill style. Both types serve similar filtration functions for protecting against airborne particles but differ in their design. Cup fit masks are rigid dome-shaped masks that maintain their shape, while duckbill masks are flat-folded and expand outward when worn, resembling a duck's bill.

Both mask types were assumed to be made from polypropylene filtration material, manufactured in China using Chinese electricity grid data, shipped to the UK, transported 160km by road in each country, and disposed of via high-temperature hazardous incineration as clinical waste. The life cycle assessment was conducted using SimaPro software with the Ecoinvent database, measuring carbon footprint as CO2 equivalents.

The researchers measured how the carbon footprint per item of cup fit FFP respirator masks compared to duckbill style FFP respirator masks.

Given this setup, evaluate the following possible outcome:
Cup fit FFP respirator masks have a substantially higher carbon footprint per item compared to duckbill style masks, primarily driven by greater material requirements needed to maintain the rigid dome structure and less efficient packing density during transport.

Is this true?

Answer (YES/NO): NO